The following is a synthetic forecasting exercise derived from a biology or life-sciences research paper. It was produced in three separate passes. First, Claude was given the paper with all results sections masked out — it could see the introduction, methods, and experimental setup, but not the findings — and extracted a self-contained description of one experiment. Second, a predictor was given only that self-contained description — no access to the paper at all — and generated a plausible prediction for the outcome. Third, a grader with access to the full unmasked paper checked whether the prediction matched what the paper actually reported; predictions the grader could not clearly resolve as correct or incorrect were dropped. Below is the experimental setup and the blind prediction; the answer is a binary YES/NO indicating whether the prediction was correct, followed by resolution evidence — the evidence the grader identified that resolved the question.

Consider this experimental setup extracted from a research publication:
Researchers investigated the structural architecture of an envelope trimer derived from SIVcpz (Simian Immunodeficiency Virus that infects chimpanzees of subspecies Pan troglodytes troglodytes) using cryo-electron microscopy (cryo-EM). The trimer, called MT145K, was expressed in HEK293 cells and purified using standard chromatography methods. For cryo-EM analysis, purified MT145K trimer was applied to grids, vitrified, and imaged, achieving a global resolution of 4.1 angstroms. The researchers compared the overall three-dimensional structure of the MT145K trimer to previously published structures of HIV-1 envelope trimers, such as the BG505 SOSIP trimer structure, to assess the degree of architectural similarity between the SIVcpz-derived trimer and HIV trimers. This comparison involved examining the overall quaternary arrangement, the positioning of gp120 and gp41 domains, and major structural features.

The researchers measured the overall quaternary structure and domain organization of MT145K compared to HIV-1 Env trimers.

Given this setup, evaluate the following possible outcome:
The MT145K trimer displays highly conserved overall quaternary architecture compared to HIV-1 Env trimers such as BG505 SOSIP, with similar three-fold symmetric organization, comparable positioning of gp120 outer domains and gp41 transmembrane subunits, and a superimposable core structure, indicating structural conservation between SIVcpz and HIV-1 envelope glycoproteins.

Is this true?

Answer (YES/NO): YES